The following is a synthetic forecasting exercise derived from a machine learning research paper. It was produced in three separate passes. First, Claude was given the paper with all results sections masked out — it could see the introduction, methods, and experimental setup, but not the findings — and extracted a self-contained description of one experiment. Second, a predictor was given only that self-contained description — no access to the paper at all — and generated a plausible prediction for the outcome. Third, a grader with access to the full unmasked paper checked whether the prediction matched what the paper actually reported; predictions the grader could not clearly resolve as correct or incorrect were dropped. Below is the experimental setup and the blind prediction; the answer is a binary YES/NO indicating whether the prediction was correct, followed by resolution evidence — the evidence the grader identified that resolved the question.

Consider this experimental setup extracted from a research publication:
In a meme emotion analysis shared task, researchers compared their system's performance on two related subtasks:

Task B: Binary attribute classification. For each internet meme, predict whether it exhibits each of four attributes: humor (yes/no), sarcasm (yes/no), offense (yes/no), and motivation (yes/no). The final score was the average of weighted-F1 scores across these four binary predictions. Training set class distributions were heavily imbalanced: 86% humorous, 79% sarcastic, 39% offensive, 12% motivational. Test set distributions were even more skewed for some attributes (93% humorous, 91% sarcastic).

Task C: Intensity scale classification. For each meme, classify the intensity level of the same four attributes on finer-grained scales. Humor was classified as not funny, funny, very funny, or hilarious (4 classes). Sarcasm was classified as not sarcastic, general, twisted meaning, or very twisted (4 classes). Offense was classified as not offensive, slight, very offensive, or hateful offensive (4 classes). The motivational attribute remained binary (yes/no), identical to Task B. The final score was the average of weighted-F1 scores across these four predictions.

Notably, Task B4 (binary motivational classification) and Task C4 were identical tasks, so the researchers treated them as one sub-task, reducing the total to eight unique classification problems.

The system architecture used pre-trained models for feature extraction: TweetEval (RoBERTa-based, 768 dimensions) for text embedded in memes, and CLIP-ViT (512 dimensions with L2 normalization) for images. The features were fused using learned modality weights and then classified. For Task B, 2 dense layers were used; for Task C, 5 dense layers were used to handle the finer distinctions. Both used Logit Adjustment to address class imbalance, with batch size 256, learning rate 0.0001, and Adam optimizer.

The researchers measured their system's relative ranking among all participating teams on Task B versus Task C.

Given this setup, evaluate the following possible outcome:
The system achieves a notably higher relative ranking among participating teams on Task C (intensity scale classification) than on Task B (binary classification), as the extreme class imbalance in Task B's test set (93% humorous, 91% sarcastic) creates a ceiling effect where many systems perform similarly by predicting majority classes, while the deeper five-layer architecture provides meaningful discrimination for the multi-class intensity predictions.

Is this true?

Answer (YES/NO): YES